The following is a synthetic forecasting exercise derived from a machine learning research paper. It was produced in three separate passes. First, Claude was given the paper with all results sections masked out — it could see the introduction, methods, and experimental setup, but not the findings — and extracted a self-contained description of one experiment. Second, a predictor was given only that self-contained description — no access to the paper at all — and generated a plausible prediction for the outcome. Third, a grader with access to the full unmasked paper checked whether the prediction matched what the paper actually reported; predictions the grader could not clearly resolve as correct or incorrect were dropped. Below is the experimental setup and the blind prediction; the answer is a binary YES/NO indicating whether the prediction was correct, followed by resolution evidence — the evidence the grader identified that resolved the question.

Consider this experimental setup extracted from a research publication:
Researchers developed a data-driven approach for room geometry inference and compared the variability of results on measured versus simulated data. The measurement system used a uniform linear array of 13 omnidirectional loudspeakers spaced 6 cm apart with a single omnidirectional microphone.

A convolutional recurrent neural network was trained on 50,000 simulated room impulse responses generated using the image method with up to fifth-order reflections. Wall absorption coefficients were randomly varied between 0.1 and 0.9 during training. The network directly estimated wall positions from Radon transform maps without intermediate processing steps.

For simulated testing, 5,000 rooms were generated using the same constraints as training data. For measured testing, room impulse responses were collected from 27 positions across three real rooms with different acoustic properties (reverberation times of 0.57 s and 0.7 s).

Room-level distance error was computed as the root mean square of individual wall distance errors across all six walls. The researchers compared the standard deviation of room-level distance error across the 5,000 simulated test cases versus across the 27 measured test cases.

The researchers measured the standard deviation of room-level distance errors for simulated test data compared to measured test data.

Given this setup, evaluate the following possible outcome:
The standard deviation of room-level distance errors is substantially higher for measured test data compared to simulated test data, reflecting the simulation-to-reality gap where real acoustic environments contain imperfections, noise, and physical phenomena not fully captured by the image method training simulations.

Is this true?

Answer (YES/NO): NO